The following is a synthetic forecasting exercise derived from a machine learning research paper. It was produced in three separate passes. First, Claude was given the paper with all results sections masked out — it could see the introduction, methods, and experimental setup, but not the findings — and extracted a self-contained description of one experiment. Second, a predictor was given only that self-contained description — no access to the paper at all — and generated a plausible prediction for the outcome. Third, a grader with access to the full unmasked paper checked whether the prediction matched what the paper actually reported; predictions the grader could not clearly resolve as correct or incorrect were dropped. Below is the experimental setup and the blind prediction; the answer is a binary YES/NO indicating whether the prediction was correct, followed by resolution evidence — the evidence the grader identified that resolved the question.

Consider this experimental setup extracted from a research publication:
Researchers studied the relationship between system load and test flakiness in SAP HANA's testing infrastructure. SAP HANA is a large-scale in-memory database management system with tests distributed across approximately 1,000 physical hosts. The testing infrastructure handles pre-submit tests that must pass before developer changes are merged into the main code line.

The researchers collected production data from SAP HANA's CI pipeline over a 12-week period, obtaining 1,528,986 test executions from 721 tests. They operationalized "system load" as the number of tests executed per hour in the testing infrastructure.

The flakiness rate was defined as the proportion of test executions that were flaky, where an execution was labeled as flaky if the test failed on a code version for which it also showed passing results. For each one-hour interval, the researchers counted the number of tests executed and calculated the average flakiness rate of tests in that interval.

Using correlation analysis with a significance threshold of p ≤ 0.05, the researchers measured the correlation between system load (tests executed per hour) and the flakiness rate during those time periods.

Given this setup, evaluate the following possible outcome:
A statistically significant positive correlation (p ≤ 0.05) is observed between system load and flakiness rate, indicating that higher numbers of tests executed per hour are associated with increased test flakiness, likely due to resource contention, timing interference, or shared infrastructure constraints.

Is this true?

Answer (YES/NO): NO